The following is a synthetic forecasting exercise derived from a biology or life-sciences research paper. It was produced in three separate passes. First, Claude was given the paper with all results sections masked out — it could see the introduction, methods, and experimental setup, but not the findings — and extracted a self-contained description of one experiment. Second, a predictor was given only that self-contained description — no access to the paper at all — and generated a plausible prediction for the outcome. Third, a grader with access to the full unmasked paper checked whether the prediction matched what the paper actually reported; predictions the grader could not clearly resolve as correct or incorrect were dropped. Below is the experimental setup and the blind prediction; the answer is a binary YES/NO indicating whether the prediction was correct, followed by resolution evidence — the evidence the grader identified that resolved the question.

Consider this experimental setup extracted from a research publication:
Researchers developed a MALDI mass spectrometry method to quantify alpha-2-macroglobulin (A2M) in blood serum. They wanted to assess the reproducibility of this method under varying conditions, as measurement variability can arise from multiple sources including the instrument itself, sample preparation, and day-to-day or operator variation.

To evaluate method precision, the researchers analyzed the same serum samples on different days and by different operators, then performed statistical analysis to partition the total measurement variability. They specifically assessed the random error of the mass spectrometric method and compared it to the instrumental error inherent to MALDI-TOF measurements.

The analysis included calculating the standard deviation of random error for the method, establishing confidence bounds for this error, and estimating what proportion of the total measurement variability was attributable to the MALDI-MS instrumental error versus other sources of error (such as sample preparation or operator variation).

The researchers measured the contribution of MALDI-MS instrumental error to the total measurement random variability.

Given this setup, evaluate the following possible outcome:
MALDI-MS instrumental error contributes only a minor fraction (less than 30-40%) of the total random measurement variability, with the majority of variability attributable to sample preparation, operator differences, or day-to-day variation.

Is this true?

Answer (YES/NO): NO